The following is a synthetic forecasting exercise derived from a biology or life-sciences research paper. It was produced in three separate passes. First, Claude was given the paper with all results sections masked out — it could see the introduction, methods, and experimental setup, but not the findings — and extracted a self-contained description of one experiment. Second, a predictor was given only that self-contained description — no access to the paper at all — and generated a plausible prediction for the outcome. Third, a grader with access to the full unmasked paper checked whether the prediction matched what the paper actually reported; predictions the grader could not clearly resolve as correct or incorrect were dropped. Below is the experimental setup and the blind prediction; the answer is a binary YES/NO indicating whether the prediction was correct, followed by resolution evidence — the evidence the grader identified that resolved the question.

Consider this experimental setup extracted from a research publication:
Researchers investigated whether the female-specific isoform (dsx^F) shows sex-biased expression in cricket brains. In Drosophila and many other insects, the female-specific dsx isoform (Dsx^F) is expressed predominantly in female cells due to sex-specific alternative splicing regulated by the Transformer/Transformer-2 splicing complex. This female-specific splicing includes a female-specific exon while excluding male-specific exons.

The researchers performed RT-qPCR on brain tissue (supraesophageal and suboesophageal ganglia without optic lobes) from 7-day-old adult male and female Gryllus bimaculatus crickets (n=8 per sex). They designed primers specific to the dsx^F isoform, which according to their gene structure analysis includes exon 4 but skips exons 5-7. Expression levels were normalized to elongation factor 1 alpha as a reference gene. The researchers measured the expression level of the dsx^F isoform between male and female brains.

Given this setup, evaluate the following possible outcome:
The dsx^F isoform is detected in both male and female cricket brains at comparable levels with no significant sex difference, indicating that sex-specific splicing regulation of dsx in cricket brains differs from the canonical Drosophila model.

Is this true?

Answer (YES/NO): NO